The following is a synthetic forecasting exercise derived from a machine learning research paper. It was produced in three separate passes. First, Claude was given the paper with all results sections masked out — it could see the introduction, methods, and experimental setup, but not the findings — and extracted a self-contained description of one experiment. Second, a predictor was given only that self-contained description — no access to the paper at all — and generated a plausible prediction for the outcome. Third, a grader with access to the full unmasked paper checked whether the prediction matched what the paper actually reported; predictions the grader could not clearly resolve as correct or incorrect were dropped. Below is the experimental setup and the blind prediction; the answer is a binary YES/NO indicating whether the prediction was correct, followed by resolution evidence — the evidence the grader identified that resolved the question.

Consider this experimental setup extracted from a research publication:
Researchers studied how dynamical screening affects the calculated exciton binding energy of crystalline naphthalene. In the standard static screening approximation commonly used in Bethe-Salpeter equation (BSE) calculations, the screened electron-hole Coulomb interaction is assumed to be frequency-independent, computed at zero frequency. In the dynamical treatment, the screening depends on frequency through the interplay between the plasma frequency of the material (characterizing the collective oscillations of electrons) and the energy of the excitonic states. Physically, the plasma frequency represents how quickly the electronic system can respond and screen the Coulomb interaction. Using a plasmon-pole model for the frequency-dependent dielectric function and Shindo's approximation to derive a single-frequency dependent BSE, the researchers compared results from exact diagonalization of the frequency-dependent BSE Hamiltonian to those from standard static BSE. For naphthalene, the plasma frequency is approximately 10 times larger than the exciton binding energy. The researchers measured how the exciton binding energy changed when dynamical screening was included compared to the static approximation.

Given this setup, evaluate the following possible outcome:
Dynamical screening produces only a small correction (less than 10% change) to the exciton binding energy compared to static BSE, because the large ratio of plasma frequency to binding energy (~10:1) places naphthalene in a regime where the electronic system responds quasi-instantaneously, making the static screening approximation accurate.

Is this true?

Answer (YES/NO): NO